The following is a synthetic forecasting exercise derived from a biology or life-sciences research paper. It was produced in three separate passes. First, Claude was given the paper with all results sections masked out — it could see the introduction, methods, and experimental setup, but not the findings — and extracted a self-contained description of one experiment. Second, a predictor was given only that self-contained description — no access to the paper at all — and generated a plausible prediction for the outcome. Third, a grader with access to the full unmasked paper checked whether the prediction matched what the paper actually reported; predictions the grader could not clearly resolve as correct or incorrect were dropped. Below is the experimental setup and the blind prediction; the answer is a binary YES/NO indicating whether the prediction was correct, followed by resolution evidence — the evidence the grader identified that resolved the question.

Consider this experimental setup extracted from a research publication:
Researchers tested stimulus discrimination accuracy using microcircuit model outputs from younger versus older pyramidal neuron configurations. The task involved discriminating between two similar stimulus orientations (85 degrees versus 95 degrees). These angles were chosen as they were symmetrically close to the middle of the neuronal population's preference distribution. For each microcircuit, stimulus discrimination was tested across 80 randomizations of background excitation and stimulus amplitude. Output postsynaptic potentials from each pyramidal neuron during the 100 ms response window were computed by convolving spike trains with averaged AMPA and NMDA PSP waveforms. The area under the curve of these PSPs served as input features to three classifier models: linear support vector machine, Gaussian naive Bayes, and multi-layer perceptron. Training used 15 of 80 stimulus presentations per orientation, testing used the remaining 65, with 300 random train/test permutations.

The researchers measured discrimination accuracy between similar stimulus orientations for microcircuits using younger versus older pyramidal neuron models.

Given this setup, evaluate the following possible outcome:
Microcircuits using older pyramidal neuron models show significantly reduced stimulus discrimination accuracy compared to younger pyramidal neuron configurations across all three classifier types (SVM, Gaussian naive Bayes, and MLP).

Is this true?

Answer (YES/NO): NO